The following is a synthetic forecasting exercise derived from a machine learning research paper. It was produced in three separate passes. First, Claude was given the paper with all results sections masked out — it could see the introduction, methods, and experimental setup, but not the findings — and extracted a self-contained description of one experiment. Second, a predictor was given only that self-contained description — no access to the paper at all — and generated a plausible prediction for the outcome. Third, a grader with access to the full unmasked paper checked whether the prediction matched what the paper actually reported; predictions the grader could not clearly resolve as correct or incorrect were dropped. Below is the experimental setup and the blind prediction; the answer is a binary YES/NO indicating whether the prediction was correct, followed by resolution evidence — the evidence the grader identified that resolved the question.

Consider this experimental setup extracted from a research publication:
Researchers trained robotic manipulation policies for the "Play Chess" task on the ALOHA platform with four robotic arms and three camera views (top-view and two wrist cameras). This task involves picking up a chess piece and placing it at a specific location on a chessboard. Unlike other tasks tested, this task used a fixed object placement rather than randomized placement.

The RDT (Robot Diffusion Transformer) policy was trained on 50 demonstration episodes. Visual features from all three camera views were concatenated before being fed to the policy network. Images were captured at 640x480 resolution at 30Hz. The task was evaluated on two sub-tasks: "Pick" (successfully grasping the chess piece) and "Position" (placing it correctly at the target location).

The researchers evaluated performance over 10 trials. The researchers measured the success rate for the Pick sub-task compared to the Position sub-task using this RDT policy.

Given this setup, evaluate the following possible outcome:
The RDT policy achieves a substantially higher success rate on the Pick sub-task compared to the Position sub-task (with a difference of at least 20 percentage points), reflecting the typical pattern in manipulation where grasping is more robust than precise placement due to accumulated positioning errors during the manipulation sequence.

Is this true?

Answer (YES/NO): NO